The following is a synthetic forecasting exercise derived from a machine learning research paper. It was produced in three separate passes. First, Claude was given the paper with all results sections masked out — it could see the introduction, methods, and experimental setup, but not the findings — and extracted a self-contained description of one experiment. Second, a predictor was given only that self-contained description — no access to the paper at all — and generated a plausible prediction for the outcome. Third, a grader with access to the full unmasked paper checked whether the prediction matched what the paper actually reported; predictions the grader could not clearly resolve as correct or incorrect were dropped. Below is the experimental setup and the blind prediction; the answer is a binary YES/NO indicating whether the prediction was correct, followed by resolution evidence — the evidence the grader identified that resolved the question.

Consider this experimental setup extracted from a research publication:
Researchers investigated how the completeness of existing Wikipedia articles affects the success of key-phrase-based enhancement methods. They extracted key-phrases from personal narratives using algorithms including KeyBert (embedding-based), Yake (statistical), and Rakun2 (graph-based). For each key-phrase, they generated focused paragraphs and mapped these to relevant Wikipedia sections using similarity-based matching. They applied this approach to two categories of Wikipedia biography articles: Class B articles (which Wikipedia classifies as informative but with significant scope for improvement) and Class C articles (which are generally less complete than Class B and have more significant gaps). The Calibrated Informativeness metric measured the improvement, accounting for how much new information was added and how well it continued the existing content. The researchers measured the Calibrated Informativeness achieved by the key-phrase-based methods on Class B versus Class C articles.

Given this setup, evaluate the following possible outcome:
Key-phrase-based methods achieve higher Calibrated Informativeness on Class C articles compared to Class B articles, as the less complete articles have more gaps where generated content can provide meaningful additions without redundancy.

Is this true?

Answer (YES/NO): NO